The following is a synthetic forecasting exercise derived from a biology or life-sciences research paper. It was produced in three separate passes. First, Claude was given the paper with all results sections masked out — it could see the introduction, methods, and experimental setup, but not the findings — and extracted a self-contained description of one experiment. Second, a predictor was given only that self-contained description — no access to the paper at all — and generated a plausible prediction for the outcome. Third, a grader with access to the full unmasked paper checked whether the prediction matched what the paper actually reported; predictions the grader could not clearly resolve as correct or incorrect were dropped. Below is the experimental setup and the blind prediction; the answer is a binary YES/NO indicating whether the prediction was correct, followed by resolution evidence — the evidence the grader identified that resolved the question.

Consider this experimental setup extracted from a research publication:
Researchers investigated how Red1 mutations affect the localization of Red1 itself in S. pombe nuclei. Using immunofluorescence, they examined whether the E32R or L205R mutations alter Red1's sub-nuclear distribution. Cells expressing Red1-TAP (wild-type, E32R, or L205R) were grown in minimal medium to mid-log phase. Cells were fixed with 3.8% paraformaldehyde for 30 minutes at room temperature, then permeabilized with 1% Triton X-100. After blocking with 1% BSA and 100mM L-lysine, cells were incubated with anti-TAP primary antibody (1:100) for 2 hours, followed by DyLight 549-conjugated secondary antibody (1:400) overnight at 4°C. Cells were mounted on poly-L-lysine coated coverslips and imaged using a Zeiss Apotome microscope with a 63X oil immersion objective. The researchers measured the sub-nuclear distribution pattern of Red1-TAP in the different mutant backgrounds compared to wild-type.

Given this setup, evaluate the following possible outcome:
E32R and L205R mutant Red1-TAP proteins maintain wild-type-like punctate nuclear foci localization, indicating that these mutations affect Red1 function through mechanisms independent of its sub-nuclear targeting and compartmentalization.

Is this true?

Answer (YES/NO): NO